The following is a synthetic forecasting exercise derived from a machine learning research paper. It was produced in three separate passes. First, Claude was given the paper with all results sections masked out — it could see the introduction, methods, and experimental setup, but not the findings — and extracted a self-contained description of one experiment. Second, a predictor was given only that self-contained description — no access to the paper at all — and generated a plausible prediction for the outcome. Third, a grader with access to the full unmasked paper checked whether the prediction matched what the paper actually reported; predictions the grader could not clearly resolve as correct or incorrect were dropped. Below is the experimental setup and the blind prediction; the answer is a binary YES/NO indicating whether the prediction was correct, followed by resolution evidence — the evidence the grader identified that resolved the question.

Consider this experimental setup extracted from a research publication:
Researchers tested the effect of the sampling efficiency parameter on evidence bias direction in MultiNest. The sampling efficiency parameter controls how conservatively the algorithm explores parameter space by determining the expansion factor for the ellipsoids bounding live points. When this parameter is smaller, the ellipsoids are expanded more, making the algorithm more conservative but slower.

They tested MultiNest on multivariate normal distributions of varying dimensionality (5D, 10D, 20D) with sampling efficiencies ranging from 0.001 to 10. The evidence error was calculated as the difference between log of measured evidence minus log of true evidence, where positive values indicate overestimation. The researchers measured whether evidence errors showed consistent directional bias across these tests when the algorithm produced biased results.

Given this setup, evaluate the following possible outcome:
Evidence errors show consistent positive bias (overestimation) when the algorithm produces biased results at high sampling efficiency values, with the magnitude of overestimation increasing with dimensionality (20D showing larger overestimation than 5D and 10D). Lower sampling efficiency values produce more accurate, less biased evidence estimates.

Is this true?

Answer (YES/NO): YES